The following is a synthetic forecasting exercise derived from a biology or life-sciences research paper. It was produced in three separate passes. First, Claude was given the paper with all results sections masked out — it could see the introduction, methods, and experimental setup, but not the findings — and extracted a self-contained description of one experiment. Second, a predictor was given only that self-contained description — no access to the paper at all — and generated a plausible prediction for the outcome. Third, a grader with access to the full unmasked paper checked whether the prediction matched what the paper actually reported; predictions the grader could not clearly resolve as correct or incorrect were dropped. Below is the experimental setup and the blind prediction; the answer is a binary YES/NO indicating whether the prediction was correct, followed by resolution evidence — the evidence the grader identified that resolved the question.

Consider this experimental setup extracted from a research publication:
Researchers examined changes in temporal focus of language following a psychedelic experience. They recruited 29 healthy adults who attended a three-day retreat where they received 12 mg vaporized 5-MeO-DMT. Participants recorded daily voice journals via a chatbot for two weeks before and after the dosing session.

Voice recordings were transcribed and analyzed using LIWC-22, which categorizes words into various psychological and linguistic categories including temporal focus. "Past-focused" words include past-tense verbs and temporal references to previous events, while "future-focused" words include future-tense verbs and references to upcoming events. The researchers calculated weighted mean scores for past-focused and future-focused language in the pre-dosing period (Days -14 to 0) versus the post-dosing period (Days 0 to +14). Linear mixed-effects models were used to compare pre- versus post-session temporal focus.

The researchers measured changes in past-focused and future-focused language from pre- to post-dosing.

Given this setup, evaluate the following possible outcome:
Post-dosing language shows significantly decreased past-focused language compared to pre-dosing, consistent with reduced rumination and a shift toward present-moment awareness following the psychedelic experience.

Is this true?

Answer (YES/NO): NO